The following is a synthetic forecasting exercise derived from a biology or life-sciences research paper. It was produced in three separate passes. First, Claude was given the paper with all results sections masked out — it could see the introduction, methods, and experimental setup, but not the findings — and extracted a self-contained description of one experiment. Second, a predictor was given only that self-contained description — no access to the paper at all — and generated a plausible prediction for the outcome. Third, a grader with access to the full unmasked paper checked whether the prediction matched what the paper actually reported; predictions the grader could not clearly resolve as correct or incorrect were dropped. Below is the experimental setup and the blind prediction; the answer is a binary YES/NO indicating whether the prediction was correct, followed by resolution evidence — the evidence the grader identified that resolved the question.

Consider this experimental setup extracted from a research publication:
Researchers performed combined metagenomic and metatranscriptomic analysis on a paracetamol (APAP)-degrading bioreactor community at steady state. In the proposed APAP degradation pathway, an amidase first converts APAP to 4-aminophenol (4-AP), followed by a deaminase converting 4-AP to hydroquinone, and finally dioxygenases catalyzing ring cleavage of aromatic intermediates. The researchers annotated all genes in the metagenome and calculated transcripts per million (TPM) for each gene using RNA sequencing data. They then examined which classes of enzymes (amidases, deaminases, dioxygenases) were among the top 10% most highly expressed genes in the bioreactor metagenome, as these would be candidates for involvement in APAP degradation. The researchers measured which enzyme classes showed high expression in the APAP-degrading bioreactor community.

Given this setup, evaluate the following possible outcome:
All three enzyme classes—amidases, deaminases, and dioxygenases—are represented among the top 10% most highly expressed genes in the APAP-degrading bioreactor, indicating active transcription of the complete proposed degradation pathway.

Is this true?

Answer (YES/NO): NO